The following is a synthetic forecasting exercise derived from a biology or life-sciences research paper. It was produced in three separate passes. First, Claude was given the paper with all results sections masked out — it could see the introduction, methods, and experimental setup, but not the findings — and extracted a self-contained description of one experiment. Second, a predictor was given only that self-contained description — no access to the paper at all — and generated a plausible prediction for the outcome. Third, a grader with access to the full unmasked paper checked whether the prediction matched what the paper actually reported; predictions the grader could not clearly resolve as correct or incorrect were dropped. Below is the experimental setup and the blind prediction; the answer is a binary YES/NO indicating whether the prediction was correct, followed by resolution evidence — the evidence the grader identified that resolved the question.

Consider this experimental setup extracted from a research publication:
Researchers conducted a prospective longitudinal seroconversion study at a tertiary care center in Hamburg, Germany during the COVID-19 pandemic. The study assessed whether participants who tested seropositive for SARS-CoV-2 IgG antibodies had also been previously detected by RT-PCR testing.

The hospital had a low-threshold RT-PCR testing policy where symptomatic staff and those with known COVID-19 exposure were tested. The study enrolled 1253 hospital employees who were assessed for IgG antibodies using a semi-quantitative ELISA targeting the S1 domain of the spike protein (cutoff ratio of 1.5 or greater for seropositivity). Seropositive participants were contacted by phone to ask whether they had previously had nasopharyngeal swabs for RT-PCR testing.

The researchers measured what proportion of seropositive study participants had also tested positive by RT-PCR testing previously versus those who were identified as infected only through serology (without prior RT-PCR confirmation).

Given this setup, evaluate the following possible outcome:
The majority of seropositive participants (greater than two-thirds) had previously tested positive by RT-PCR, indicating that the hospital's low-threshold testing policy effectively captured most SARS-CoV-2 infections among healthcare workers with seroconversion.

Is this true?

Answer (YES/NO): NO